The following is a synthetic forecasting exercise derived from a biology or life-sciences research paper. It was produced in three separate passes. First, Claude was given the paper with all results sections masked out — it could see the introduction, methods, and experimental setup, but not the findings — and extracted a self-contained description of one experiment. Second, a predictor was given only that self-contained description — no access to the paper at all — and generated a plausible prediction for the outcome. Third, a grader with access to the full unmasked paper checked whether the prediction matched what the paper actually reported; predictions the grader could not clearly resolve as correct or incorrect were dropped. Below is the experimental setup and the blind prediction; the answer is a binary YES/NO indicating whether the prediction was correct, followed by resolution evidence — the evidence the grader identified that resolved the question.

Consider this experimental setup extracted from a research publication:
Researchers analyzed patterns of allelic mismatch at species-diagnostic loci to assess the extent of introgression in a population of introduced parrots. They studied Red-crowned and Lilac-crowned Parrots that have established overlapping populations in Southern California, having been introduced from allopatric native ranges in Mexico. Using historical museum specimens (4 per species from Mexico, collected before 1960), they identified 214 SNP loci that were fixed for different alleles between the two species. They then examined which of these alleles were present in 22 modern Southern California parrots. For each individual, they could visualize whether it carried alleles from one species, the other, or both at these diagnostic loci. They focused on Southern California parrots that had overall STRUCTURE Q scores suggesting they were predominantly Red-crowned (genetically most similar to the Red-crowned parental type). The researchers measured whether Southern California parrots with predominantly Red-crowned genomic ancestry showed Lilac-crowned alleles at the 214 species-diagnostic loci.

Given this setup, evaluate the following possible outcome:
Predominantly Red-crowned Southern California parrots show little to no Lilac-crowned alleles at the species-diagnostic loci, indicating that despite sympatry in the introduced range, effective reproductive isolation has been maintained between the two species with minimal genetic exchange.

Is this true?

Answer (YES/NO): NO